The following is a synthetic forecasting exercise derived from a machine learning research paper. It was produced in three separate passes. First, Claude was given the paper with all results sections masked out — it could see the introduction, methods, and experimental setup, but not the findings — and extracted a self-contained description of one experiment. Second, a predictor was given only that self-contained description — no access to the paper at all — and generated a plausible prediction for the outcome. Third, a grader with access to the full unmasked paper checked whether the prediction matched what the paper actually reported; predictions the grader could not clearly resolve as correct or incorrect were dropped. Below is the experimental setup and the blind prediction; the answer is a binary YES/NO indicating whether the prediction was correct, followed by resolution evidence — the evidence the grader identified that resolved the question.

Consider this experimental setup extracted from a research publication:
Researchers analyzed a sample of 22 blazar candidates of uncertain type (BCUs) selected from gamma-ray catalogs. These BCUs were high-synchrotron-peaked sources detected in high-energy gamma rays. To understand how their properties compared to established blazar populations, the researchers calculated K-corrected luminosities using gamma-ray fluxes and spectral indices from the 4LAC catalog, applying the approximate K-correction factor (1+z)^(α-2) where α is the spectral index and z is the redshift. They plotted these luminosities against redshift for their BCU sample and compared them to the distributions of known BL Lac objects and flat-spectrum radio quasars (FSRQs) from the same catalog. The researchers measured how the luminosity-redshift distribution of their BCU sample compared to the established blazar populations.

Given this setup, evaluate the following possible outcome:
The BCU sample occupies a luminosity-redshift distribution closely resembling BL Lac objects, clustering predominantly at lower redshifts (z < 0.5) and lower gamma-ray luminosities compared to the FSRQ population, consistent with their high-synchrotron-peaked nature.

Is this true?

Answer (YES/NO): YES